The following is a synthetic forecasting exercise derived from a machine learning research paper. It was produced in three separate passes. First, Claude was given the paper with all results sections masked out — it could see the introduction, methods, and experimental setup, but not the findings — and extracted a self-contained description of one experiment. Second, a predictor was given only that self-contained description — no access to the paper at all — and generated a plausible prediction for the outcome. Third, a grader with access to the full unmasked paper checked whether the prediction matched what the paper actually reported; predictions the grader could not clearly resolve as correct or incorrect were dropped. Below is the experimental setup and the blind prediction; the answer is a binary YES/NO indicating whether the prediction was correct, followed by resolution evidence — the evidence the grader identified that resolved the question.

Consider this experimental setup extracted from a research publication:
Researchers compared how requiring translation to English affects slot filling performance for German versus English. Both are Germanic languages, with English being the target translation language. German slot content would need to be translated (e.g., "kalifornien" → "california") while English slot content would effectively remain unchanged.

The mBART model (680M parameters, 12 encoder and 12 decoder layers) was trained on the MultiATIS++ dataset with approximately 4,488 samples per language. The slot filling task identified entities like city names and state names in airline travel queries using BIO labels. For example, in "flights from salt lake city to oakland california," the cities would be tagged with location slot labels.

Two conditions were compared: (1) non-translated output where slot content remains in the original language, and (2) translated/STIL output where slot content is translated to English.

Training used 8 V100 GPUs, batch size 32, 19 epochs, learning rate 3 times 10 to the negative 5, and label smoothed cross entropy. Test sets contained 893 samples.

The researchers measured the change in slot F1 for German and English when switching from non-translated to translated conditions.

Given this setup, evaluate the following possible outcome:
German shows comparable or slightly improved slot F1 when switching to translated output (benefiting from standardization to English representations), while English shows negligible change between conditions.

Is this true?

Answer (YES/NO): NO